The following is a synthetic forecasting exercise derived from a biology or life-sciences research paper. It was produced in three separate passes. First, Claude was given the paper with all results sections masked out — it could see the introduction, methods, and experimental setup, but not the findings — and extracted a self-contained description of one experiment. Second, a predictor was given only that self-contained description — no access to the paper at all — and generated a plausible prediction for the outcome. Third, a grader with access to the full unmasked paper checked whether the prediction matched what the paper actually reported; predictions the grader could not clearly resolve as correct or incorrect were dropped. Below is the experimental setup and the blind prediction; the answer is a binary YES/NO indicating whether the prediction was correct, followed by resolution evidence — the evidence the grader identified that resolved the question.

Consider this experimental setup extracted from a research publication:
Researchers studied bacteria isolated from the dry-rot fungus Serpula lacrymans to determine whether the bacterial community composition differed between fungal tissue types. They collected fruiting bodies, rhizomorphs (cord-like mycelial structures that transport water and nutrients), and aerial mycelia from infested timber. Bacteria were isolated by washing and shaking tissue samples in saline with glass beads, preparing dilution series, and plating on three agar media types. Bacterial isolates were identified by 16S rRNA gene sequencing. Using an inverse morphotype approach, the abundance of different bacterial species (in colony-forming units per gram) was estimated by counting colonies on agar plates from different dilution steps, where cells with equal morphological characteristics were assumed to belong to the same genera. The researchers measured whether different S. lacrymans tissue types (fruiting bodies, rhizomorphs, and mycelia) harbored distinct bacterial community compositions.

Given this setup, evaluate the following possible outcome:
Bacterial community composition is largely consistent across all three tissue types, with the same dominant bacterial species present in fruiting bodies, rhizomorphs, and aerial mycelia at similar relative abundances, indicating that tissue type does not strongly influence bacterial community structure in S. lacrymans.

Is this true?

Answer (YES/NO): NO